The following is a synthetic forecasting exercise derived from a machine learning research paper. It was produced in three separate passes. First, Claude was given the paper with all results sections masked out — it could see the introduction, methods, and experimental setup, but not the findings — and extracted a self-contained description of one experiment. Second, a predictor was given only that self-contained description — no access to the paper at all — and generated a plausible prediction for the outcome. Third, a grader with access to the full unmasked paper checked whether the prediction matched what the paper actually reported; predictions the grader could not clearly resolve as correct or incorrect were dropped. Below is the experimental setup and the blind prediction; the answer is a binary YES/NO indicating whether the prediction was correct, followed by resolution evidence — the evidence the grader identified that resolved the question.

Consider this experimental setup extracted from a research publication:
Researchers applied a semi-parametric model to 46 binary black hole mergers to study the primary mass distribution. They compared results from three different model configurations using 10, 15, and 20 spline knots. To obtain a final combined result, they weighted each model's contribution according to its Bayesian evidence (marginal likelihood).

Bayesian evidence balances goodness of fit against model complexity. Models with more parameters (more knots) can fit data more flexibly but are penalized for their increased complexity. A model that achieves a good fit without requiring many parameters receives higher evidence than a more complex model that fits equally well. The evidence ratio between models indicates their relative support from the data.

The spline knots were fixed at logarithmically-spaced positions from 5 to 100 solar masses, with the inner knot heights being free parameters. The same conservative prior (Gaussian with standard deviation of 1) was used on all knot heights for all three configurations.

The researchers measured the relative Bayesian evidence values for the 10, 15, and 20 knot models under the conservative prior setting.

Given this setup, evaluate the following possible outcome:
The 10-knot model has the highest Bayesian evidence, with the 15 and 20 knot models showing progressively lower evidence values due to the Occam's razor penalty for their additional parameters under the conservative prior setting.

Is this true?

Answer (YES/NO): NO